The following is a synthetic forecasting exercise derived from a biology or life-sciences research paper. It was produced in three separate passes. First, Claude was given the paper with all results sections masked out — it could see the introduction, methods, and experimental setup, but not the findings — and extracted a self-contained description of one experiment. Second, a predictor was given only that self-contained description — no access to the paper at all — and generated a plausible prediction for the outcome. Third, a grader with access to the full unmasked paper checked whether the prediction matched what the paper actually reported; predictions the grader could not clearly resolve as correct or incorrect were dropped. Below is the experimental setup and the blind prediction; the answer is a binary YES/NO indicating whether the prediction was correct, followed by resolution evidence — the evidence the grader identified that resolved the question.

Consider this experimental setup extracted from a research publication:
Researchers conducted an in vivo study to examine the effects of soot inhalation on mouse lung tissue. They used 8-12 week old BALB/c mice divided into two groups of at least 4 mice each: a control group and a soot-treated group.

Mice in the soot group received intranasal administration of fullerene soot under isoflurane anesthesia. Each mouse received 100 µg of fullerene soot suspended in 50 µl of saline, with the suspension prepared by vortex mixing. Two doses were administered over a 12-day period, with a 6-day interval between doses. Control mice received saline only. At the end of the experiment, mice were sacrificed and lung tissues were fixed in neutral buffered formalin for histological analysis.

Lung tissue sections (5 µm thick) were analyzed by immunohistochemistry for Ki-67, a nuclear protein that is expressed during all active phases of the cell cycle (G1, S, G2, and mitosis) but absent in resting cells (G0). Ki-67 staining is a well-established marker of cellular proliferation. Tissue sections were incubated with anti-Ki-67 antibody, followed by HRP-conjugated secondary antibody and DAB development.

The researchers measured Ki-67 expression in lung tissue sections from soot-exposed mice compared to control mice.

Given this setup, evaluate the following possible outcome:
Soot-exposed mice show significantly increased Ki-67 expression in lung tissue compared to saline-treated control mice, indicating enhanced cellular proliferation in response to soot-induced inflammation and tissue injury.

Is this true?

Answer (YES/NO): YES